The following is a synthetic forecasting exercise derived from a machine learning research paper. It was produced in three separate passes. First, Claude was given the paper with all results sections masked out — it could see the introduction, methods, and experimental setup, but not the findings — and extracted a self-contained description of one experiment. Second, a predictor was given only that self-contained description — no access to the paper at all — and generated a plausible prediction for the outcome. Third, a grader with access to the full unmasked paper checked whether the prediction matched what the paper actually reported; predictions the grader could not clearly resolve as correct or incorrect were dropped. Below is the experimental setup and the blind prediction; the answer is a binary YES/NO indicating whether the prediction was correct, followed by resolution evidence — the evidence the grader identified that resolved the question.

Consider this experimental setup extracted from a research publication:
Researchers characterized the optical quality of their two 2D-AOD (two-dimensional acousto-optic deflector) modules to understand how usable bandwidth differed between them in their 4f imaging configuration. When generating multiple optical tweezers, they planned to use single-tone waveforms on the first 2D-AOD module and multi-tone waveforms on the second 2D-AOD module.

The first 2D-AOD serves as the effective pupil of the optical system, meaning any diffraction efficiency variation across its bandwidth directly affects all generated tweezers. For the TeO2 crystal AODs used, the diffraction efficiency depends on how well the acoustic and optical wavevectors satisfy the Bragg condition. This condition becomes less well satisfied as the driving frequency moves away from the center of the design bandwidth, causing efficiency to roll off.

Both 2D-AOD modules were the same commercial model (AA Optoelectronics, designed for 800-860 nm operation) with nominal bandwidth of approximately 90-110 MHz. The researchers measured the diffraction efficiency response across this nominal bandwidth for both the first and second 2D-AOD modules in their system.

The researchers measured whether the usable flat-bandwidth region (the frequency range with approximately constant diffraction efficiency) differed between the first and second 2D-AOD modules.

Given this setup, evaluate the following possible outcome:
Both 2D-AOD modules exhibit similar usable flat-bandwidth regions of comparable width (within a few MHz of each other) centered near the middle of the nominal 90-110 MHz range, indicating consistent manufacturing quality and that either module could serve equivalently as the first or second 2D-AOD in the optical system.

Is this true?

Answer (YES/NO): NO